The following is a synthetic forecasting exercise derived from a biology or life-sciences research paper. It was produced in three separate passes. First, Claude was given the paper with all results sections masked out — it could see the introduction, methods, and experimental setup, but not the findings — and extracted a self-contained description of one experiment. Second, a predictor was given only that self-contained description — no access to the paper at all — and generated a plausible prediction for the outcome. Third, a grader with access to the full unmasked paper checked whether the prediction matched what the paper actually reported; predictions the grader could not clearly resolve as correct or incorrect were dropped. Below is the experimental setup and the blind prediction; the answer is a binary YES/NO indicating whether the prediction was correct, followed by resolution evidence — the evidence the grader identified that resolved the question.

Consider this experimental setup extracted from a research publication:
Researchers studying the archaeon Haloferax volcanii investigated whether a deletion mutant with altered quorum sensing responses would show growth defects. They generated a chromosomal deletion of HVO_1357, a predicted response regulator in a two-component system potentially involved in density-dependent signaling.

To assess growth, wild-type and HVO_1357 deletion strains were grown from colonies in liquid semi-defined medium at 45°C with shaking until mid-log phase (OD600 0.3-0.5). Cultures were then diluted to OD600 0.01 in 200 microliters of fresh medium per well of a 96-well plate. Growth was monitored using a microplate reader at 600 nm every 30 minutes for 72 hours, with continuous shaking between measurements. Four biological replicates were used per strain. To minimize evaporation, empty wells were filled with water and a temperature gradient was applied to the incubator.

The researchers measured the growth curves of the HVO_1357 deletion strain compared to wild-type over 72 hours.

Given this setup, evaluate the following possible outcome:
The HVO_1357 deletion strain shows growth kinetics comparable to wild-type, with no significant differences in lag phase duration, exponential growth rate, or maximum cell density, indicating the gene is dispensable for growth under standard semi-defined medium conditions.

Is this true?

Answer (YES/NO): YES